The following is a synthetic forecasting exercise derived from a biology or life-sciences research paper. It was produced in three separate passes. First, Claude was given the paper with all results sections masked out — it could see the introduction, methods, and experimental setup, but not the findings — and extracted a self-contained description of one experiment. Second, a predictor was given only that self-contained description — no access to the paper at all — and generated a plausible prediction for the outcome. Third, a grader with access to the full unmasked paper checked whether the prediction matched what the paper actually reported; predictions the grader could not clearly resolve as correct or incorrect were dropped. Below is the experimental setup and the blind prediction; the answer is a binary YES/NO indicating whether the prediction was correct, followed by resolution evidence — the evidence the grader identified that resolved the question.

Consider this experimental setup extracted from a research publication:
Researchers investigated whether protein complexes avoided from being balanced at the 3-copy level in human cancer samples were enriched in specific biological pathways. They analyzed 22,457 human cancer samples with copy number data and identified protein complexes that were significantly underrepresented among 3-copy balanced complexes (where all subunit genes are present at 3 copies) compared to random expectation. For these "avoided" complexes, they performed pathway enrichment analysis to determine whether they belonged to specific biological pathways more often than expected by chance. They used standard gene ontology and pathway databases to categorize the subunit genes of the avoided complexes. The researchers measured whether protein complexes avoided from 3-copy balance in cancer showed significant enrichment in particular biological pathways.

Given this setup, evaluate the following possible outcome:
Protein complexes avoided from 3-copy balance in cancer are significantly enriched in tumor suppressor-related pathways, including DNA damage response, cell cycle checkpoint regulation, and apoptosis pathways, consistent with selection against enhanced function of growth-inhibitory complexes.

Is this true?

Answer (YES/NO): NO